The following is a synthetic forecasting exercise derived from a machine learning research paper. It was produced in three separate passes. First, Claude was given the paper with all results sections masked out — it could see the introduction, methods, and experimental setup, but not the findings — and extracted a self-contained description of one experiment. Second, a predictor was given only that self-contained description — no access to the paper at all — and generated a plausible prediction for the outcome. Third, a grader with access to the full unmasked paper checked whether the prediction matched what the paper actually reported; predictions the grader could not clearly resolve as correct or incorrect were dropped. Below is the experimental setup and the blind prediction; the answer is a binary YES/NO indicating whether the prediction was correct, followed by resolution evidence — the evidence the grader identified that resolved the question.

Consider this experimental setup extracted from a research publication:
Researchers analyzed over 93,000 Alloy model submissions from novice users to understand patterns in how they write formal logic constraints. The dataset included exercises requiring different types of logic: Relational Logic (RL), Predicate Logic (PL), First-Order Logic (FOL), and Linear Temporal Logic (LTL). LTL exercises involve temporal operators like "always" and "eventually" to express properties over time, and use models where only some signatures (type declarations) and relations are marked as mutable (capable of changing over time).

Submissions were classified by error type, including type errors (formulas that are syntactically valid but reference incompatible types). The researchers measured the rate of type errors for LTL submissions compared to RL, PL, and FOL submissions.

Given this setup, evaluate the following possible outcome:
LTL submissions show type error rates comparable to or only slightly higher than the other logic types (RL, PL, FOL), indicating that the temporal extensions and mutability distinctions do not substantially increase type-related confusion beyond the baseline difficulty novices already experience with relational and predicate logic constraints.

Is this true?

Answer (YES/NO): NO